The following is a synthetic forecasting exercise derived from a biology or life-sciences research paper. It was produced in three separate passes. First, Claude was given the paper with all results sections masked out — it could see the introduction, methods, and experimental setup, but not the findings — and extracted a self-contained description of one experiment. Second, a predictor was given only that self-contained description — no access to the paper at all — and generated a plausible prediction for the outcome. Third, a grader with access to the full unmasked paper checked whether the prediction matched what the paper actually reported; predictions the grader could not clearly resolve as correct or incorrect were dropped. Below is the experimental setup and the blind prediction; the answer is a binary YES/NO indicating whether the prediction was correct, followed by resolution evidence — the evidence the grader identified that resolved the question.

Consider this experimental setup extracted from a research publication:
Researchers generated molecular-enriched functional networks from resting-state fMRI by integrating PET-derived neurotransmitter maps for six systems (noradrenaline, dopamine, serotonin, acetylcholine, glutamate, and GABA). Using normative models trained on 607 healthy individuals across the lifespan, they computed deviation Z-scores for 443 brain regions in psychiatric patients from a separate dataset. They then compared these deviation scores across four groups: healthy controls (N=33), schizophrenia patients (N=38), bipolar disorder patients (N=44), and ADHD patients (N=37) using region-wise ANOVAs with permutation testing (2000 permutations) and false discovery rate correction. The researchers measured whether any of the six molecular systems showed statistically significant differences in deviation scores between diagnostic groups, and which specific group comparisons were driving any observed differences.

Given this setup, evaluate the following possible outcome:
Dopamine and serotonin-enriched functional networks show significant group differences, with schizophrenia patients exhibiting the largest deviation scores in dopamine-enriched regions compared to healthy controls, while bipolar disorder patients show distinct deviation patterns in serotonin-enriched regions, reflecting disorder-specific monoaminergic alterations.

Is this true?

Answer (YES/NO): NO